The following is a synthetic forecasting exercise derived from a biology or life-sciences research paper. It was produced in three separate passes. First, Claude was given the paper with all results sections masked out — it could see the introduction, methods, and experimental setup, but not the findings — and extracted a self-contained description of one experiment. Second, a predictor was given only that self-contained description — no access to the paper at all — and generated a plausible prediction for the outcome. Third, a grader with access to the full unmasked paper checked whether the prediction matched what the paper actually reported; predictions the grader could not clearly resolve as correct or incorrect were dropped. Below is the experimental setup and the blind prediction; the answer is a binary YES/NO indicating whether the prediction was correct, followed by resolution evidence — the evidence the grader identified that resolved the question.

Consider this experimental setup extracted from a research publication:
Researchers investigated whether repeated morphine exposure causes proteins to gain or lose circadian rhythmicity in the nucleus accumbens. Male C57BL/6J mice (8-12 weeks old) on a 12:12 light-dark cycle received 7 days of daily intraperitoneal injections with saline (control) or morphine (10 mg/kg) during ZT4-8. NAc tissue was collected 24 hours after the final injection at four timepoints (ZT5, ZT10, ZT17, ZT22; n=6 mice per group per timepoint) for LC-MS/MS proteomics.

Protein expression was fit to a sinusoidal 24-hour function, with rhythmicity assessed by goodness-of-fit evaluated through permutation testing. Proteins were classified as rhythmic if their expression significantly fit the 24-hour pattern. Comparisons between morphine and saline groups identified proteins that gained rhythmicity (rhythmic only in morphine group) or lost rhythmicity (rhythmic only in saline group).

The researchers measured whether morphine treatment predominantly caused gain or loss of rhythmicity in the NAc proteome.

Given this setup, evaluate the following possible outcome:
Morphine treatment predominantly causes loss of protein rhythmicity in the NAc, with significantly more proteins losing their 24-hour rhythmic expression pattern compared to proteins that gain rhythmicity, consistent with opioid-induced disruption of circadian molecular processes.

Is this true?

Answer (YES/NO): NO